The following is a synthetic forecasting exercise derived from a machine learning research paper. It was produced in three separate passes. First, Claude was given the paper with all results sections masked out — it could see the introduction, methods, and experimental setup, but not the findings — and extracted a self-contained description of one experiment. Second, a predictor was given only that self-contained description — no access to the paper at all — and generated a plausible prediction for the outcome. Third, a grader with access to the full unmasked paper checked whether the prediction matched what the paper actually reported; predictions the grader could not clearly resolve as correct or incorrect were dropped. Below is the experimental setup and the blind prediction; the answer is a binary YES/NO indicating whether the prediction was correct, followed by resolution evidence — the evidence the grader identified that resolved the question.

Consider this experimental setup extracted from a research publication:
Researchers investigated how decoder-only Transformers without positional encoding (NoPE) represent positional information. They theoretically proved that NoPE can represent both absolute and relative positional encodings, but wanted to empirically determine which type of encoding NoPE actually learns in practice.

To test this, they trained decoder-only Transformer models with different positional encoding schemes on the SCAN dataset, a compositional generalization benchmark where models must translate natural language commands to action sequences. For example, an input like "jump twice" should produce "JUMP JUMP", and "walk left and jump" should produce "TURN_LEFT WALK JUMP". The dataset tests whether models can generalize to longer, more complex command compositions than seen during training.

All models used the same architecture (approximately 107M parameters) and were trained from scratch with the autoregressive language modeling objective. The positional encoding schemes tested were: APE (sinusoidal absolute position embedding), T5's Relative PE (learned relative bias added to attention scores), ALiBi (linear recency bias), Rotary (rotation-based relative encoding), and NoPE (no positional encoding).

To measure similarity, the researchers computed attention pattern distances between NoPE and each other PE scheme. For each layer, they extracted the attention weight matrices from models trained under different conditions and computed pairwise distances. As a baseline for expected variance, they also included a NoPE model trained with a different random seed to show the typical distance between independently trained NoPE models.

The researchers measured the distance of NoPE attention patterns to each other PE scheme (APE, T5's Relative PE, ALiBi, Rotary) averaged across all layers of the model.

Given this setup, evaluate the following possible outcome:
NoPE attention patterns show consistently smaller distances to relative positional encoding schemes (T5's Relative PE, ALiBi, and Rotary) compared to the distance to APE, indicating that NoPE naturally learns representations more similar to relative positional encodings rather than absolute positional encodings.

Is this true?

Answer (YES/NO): NO